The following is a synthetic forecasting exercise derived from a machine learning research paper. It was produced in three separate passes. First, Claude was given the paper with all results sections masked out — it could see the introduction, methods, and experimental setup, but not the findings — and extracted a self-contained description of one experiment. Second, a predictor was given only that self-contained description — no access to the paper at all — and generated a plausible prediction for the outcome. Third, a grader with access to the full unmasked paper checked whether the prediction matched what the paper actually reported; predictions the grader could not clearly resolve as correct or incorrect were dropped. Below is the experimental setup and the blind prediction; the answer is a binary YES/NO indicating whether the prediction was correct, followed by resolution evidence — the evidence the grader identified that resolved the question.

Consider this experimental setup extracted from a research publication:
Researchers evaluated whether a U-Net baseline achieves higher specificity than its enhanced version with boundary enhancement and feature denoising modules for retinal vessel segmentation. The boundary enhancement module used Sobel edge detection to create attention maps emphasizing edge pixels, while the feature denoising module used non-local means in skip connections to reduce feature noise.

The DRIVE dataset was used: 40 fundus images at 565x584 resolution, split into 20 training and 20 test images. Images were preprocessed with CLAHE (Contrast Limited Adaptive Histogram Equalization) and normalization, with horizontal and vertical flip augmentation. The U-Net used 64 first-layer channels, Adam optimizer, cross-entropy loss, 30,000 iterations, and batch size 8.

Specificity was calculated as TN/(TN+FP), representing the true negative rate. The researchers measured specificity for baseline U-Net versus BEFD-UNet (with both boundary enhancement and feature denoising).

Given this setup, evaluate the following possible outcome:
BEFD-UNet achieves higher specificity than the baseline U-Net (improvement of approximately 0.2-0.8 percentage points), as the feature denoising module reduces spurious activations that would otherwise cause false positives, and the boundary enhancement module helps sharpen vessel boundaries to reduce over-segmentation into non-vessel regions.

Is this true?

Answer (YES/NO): NO